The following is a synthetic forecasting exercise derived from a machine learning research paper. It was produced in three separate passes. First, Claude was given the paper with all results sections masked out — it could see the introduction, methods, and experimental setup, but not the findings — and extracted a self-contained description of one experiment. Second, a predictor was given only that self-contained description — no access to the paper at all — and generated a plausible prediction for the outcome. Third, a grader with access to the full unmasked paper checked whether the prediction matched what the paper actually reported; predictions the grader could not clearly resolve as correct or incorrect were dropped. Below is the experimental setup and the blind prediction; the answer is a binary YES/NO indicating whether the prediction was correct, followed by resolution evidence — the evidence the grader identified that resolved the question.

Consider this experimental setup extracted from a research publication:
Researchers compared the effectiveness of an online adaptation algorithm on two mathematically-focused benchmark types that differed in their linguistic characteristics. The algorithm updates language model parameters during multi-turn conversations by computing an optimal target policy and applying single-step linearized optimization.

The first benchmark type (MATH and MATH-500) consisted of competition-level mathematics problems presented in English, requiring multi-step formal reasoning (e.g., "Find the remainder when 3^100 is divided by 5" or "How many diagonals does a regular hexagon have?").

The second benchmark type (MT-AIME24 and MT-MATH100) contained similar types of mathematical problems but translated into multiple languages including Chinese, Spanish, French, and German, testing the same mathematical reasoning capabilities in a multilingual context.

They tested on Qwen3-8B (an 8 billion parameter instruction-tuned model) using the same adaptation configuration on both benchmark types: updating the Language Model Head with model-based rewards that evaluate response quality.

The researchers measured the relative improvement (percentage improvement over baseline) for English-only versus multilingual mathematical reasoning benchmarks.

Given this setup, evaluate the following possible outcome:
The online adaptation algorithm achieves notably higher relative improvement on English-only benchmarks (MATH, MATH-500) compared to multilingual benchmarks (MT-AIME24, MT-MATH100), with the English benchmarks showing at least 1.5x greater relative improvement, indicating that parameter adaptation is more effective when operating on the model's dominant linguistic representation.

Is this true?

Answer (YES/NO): NO